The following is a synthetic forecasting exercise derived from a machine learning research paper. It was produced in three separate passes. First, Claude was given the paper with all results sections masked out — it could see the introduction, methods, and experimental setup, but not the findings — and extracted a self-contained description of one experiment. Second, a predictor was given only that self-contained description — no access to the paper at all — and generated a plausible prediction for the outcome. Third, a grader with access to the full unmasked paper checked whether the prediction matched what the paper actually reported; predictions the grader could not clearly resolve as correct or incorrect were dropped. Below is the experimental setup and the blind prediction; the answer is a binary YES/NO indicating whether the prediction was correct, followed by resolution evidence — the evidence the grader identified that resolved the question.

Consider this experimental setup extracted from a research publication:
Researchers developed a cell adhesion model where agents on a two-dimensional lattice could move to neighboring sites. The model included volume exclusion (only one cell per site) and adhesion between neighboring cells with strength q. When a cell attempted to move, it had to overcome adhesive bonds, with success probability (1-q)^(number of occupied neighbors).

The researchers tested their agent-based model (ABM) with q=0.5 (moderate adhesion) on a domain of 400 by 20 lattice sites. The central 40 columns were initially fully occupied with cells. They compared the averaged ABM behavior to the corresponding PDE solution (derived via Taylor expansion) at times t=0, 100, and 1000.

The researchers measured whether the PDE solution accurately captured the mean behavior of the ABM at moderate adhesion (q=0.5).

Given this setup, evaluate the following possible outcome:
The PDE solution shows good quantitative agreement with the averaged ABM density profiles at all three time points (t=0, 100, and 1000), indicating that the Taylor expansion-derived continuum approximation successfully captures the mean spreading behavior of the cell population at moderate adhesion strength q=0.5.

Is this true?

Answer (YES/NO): NO